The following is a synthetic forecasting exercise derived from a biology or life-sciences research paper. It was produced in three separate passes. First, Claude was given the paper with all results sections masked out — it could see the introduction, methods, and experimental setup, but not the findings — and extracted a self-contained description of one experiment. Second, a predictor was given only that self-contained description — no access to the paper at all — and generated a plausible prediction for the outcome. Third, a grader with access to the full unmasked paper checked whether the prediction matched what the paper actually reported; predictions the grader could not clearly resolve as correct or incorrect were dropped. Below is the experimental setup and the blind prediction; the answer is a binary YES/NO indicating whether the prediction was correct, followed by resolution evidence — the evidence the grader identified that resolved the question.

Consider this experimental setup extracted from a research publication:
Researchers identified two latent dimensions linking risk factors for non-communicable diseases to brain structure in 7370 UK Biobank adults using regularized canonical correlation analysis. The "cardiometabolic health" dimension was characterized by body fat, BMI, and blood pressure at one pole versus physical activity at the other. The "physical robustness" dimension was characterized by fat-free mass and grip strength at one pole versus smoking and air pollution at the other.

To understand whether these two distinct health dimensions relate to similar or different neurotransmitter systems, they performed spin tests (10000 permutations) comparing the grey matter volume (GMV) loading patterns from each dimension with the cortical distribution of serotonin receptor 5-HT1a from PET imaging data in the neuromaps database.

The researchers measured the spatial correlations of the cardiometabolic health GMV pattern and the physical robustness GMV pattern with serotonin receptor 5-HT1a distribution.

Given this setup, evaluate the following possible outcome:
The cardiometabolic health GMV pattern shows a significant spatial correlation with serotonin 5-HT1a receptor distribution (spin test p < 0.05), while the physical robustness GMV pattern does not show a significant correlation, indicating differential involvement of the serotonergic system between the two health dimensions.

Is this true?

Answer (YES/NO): NO